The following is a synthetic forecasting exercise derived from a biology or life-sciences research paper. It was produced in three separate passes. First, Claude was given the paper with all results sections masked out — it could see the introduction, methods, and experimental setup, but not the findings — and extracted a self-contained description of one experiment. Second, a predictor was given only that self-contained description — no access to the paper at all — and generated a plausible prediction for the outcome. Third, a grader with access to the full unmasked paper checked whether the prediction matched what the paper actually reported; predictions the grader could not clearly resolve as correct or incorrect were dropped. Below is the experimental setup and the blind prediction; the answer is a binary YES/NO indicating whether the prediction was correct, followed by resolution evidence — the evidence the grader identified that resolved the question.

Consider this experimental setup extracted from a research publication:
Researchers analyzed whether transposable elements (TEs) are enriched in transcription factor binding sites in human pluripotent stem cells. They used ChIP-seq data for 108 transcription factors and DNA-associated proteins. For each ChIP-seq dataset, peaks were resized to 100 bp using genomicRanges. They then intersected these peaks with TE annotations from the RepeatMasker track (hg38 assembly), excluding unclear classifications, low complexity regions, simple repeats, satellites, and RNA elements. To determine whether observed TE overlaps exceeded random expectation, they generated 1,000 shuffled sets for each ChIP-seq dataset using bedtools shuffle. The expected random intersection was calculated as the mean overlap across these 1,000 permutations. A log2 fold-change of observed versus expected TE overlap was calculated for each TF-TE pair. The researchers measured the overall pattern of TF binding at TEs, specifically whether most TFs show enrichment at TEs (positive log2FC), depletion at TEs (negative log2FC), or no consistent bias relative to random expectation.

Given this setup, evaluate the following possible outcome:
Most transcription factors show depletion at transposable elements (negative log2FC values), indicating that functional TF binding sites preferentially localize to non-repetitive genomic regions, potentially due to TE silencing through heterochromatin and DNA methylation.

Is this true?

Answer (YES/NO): NO